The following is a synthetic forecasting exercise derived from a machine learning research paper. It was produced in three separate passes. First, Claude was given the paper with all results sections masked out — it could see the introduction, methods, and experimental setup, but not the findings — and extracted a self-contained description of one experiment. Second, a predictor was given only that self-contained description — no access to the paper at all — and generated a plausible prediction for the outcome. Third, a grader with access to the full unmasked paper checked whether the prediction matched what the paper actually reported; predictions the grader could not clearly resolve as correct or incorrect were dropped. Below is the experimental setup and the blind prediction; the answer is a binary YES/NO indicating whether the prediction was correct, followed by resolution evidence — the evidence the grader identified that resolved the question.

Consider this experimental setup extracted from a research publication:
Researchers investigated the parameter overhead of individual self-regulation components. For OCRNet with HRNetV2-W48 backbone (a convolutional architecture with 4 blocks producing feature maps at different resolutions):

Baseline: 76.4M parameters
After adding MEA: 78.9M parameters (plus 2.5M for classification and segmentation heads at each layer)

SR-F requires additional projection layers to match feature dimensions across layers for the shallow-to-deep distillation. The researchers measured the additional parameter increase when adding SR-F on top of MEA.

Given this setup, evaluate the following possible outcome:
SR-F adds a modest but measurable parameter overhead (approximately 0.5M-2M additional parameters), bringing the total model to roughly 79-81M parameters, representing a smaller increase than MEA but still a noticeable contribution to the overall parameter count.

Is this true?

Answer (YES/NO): YES